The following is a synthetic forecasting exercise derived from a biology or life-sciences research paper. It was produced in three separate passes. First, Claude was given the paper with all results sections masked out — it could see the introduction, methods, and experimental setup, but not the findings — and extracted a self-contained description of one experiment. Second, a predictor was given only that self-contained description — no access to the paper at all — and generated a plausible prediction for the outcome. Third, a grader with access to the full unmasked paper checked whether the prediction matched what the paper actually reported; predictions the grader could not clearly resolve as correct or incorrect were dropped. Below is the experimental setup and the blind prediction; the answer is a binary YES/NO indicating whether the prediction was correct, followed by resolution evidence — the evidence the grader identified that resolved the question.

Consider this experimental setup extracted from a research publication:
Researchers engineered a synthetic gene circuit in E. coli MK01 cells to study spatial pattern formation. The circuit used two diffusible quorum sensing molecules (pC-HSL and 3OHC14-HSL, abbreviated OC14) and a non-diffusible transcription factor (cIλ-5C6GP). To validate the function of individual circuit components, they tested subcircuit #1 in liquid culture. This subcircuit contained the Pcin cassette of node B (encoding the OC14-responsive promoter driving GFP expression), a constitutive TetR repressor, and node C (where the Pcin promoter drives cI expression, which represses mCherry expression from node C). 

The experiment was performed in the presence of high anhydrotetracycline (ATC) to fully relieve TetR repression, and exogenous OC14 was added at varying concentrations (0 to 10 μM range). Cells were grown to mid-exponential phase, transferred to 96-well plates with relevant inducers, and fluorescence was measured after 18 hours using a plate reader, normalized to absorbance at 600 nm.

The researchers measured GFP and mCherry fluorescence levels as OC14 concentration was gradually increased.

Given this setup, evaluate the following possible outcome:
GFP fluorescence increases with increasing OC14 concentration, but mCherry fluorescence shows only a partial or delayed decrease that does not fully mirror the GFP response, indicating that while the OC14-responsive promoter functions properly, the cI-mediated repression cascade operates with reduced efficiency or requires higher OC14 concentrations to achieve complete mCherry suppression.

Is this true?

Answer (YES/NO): NO